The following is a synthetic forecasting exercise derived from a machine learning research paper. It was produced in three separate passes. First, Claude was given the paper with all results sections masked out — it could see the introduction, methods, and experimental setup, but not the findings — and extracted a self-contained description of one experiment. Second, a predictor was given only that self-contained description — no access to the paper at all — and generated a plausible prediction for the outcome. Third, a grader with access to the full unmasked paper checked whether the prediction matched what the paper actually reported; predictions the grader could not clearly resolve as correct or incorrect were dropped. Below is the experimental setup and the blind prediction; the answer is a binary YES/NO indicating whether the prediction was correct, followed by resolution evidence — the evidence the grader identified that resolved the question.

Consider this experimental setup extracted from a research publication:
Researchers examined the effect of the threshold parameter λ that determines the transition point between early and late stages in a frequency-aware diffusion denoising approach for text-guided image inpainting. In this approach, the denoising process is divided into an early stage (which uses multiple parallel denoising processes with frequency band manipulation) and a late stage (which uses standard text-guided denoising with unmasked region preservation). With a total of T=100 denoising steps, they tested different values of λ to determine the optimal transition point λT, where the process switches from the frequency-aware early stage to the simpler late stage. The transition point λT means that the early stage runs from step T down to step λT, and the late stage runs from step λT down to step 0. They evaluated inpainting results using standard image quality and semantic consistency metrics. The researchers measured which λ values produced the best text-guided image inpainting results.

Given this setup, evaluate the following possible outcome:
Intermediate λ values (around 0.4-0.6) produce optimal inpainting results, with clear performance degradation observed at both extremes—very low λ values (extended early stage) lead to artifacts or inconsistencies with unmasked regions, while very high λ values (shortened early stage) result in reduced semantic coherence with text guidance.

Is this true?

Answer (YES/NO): NO